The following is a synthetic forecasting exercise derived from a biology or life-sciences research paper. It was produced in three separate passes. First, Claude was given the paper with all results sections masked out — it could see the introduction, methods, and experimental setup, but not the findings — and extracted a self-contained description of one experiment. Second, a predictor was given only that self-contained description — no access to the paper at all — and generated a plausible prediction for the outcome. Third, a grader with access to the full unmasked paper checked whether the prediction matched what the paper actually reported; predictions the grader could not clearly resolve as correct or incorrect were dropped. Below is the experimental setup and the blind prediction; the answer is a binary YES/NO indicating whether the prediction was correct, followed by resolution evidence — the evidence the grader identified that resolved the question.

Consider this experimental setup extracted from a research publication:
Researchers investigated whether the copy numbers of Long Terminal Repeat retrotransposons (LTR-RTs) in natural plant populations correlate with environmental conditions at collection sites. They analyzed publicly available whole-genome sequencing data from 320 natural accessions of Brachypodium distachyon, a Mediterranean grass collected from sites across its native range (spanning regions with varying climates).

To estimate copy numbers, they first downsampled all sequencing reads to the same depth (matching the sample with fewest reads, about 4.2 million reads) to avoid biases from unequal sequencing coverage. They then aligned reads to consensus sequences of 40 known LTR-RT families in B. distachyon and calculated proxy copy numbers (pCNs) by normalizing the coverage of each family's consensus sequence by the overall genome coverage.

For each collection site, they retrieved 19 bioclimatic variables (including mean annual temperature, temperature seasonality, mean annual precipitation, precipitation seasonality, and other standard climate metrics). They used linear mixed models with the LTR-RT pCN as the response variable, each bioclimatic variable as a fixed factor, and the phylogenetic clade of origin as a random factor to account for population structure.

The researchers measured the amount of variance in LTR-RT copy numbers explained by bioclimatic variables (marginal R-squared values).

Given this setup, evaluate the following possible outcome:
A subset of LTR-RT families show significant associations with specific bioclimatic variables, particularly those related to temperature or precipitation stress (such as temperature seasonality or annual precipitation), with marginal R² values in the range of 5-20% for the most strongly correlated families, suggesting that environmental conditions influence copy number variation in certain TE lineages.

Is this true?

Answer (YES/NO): NO